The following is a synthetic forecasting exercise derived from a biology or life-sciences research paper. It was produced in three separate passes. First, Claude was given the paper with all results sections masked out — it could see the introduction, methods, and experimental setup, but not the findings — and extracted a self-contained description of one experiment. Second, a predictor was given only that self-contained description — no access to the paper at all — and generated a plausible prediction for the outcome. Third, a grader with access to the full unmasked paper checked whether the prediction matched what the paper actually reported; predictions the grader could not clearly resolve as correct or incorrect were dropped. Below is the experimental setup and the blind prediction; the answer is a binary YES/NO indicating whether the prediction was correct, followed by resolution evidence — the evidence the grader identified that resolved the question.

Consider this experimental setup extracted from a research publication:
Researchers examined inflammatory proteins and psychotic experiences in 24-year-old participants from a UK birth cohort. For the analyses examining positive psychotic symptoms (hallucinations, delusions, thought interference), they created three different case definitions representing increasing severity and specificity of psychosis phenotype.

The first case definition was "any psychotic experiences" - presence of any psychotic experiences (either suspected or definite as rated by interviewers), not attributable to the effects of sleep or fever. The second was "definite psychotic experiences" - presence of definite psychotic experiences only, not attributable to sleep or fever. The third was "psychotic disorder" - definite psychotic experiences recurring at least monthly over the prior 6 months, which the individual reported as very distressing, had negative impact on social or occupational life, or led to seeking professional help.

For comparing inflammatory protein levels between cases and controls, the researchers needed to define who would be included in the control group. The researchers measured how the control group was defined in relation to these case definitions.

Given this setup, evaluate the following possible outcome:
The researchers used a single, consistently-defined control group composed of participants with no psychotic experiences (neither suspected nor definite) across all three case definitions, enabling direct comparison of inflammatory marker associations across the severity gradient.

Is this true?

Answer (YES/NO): YES